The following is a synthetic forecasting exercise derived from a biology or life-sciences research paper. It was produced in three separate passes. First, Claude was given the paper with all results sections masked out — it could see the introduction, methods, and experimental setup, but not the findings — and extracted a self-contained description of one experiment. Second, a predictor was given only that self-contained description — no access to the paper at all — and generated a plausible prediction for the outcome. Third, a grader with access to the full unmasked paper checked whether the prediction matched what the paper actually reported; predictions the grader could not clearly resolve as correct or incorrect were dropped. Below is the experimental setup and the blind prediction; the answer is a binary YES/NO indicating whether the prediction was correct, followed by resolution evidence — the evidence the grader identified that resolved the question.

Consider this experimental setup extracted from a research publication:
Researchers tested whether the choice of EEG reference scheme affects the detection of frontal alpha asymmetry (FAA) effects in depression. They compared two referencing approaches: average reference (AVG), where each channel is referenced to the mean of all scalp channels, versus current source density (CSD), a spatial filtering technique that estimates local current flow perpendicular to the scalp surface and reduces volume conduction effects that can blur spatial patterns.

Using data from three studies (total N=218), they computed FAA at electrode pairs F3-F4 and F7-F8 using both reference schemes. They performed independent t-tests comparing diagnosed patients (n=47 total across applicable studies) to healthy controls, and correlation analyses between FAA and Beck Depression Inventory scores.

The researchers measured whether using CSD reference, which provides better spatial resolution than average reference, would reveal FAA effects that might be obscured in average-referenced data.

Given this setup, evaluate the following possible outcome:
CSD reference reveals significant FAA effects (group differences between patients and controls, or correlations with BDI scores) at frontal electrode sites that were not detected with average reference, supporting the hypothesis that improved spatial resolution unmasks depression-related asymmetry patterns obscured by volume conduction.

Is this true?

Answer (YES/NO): NO